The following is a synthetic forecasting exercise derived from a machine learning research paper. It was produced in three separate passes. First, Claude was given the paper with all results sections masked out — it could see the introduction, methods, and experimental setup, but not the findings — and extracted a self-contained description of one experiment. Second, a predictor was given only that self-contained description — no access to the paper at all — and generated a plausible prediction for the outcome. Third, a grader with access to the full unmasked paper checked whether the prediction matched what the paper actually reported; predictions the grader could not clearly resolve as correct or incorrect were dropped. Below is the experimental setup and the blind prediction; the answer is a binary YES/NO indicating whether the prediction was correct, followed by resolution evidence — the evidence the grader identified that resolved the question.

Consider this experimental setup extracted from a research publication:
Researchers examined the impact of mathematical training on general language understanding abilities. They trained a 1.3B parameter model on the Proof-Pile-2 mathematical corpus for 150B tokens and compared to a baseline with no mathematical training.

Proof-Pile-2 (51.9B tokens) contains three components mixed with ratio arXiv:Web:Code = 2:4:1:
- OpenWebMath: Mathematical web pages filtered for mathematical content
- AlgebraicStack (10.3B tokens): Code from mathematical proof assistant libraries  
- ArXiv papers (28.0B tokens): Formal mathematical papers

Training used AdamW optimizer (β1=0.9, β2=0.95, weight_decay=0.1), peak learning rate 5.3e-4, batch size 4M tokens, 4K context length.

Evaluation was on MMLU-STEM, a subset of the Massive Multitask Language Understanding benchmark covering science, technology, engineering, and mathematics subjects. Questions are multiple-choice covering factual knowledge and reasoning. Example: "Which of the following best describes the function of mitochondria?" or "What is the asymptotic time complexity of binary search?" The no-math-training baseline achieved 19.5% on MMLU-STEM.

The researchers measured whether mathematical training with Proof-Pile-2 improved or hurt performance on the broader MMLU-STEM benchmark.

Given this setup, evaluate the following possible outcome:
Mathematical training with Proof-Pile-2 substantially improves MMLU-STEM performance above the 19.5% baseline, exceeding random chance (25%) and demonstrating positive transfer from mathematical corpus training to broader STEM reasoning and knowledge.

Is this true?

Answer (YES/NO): YES